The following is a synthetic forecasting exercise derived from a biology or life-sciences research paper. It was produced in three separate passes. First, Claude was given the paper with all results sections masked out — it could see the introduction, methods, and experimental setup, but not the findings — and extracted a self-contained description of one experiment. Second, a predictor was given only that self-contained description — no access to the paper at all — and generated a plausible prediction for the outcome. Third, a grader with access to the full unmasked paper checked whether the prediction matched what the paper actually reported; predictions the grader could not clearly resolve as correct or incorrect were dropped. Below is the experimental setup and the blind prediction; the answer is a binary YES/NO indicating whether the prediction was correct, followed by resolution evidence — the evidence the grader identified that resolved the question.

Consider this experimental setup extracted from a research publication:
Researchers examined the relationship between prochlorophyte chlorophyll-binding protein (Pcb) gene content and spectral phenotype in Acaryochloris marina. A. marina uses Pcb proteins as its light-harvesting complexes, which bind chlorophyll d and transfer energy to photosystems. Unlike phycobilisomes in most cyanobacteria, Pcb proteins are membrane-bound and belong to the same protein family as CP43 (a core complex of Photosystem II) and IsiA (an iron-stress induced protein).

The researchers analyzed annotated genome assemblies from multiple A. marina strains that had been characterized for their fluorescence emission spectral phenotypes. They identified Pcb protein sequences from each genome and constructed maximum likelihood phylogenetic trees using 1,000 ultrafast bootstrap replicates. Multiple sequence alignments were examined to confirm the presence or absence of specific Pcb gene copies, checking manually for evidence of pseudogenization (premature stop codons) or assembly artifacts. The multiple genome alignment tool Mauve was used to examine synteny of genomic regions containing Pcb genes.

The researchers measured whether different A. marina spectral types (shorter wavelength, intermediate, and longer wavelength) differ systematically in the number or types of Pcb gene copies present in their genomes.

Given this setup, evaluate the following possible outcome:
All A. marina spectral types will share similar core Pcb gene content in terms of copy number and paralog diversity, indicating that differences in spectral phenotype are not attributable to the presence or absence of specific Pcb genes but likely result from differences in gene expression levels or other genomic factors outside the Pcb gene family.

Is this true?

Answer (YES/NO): NO